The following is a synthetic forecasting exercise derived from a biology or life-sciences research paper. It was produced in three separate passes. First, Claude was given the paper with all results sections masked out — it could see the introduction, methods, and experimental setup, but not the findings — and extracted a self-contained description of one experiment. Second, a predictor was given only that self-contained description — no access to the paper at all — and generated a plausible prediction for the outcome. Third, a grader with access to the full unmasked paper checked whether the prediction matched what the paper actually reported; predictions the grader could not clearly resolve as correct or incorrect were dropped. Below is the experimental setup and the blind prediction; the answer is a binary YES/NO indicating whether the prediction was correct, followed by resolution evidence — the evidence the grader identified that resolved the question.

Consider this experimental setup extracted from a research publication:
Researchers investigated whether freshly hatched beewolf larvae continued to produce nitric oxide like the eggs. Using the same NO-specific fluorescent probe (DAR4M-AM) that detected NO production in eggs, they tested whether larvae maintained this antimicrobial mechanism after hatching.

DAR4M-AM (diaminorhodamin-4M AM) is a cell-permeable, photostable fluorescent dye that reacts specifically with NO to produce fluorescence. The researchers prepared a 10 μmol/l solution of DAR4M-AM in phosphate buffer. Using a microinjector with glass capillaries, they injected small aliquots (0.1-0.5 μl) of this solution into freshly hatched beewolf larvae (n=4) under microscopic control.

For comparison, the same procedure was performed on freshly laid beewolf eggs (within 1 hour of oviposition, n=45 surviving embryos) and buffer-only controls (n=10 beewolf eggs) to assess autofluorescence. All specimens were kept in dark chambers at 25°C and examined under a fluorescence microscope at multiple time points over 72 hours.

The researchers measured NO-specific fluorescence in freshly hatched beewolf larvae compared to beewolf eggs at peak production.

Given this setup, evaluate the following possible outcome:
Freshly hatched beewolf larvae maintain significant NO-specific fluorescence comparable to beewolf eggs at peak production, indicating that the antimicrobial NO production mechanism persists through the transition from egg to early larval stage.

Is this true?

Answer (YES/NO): NO